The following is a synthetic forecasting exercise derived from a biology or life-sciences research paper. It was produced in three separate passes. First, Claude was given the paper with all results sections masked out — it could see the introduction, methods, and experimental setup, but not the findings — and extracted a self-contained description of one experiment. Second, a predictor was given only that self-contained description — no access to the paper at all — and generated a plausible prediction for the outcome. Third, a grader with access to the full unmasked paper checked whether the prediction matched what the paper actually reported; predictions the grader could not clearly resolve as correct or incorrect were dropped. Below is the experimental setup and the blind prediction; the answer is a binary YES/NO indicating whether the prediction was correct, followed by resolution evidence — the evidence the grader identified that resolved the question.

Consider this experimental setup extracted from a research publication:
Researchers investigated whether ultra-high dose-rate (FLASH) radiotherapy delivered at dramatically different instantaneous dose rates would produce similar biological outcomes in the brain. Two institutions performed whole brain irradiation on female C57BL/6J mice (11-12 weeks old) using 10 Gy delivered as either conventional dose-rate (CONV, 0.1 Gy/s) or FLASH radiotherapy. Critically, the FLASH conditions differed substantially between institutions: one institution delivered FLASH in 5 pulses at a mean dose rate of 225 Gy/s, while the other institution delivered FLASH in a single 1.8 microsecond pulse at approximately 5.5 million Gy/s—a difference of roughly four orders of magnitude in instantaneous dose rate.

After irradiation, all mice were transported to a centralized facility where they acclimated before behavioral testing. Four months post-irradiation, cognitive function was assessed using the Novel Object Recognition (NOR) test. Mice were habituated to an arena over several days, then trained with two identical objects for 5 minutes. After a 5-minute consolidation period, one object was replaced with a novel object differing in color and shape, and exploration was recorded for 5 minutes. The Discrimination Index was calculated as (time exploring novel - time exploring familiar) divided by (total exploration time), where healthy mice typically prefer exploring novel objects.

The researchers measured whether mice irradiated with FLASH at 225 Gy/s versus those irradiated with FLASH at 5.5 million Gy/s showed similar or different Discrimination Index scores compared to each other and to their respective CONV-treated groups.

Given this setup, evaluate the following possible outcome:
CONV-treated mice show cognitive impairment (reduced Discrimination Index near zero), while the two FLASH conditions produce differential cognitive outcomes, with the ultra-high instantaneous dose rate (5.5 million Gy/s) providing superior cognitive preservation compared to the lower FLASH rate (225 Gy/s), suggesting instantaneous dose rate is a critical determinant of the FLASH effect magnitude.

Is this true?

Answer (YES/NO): NO